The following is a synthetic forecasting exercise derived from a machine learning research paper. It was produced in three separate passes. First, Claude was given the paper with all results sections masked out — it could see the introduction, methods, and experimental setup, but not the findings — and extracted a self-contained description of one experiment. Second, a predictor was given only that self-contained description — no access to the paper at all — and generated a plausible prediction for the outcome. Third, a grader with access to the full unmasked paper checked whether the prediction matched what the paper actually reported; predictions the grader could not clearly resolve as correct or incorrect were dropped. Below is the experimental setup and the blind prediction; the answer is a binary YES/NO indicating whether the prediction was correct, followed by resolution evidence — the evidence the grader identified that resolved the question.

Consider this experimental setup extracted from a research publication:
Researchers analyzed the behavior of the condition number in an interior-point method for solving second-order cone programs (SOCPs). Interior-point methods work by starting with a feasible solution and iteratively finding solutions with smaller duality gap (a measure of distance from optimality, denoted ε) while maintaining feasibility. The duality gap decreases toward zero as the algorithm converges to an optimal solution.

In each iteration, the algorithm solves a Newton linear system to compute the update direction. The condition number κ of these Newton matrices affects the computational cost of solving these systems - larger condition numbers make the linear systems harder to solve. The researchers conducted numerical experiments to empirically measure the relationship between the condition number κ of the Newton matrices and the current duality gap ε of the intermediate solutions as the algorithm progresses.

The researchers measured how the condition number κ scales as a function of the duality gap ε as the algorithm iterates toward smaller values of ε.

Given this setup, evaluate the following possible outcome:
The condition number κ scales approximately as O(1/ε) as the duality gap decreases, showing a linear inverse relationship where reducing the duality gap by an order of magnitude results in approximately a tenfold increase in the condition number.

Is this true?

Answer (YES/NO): YES